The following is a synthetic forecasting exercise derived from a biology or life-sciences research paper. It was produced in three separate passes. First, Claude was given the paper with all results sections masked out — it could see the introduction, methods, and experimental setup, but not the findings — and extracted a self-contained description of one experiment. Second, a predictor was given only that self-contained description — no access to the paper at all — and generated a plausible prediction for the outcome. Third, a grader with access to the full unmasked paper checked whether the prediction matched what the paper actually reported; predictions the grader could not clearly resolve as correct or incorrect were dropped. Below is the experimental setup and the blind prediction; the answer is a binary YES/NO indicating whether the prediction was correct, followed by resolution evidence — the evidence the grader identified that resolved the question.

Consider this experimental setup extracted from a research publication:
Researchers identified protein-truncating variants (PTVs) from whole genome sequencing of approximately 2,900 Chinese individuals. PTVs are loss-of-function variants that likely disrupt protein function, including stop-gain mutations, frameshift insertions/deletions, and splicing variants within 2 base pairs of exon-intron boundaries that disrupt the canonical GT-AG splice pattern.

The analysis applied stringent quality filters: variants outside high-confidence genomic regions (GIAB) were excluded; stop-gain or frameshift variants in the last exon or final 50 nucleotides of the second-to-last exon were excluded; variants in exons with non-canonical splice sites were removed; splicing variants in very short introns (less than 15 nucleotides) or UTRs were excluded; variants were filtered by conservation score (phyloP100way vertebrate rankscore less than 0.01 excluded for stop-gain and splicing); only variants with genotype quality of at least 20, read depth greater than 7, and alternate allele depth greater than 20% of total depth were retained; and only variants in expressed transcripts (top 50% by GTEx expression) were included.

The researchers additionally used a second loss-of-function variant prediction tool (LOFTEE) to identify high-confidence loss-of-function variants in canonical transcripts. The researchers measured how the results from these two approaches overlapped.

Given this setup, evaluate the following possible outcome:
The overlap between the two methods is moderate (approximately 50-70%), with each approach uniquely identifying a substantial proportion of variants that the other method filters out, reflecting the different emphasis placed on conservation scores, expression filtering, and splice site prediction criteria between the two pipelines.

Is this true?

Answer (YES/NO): NO